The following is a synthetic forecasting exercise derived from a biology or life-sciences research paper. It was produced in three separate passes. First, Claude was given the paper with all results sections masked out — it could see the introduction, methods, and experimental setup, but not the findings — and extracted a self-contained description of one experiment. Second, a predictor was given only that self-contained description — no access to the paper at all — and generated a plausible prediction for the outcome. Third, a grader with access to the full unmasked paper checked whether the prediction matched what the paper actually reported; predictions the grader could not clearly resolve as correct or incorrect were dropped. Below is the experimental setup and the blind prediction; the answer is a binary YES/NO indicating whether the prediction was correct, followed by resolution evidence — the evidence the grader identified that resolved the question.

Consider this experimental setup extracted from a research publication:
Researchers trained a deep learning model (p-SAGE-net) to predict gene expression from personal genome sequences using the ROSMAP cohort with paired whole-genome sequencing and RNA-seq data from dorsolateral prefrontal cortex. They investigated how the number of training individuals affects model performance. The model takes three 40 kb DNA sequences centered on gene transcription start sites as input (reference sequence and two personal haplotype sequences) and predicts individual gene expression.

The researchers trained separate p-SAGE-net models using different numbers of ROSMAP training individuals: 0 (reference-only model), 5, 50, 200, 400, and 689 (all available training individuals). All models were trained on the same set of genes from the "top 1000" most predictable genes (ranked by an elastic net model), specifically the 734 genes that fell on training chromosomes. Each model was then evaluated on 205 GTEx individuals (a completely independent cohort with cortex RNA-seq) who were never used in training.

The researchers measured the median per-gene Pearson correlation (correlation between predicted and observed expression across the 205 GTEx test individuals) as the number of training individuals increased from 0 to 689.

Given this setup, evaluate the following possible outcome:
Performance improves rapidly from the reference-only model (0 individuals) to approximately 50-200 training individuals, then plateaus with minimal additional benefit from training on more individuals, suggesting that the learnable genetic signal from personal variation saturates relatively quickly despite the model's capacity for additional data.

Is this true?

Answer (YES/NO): NO